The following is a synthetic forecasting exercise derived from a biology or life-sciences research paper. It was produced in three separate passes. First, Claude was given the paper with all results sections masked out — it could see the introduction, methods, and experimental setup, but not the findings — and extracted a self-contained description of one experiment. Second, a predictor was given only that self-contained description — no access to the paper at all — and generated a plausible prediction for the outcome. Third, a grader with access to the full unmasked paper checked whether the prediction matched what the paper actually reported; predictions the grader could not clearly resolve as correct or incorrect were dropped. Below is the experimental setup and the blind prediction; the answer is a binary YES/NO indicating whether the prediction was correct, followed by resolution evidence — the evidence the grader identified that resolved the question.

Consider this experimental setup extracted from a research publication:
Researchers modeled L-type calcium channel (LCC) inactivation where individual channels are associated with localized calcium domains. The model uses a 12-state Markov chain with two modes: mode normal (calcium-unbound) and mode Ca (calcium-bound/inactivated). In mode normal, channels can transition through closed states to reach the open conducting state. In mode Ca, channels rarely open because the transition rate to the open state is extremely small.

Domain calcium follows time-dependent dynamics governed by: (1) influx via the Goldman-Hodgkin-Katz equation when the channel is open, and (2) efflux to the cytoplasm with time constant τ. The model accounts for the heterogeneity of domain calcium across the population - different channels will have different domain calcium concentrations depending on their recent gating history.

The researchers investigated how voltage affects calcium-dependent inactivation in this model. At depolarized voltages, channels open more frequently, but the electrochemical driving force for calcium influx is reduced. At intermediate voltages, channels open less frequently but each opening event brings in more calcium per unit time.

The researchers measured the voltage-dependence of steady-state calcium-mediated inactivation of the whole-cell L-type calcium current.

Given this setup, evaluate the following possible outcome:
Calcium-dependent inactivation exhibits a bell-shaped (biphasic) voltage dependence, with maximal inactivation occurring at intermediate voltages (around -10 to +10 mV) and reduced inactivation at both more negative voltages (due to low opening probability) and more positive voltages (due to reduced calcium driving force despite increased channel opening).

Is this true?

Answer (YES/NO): YES